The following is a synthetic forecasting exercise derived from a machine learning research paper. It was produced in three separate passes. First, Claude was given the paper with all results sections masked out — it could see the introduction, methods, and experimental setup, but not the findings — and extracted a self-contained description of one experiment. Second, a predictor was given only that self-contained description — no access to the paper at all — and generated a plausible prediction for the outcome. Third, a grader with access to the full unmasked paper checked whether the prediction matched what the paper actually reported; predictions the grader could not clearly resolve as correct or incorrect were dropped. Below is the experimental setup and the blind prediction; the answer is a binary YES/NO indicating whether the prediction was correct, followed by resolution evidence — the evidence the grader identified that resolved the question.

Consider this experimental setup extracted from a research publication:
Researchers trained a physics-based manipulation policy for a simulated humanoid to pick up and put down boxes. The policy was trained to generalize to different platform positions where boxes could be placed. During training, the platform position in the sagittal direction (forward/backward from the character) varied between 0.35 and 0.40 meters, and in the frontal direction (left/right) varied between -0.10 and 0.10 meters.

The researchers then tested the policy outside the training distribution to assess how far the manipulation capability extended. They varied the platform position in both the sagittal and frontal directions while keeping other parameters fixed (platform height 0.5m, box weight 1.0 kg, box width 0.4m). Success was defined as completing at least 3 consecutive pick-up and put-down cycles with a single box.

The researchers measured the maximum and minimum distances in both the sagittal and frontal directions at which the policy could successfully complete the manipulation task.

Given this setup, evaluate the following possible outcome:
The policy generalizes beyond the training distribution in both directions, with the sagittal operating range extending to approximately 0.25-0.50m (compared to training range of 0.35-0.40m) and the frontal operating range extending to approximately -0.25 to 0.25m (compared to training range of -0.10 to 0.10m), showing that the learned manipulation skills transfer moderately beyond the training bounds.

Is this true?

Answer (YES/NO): NO